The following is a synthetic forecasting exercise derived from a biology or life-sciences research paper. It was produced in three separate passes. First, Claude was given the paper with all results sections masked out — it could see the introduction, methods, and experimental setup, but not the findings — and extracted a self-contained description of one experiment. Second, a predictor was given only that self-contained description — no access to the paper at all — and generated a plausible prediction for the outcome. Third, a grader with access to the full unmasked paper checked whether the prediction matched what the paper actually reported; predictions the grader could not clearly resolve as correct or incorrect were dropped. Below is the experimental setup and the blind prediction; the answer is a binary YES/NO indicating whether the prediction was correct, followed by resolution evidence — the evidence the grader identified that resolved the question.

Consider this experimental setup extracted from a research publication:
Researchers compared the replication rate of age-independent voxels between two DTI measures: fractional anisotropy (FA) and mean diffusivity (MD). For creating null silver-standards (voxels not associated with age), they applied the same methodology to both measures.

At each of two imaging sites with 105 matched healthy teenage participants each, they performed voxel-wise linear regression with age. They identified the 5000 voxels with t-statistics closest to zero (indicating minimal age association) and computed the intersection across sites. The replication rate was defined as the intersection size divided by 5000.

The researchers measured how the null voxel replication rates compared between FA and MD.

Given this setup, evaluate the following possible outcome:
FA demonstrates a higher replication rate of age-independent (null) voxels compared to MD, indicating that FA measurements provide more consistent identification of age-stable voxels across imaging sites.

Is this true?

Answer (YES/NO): YES